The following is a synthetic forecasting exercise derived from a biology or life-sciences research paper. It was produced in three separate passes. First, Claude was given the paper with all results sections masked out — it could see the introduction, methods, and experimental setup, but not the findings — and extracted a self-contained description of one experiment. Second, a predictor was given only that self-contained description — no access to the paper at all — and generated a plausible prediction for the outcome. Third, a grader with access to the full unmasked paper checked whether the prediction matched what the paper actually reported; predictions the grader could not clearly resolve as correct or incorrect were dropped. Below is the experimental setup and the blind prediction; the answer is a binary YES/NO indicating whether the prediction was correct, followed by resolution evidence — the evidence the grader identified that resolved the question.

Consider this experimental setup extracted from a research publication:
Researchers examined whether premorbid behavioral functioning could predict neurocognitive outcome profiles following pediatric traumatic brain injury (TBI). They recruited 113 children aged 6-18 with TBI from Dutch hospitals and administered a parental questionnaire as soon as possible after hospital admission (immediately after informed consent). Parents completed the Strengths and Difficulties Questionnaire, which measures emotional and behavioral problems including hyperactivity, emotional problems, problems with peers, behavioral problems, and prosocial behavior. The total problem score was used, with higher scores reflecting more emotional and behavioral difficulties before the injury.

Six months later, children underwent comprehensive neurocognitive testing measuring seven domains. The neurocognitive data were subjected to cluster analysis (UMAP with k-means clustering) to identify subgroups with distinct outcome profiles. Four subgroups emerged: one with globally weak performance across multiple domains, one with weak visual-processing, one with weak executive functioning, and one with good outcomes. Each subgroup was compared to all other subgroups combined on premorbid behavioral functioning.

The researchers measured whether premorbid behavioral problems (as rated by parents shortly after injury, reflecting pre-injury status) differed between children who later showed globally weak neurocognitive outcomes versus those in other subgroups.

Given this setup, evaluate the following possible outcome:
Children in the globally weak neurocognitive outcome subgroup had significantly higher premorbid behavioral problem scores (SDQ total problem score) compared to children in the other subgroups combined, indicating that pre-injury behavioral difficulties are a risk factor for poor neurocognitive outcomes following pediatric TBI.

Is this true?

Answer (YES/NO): YES